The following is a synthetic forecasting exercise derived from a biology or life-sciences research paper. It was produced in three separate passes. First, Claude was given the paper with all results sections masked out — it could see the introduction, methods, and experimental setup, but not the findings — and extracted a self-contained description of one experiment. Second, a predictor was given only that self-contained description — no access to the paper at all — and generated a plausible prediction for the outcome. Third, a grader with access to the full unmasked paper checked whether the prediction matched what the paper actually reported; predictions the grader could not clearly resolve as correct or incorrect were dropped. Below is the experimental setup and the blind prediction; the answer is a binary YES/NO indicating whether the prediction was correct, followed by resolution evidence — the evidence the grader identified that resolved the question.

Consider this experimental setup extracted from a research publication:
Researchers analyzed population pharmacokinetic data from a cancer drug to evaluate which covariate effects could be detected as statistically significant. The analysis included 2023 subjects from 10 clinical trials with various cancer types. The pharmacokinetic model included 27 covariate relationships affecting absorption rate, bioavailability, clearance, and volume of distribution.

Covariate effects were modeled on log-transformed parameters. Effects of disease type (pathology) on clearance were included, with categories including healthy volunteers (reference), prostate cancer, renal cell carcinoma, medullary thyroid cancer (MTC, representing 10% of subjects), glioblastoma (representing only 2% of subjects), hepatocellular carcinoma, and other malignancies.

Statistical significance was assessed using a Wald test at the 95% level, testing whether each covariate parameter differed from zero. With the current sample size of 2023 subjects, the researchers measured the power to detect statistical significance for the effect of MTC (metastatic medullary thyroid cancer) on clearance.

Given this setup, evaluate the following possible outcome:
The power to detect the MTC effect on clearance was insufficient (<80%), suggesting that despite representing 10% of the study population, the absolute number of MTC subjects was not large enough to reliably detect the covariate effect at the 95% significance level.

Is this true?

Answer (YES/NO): NO